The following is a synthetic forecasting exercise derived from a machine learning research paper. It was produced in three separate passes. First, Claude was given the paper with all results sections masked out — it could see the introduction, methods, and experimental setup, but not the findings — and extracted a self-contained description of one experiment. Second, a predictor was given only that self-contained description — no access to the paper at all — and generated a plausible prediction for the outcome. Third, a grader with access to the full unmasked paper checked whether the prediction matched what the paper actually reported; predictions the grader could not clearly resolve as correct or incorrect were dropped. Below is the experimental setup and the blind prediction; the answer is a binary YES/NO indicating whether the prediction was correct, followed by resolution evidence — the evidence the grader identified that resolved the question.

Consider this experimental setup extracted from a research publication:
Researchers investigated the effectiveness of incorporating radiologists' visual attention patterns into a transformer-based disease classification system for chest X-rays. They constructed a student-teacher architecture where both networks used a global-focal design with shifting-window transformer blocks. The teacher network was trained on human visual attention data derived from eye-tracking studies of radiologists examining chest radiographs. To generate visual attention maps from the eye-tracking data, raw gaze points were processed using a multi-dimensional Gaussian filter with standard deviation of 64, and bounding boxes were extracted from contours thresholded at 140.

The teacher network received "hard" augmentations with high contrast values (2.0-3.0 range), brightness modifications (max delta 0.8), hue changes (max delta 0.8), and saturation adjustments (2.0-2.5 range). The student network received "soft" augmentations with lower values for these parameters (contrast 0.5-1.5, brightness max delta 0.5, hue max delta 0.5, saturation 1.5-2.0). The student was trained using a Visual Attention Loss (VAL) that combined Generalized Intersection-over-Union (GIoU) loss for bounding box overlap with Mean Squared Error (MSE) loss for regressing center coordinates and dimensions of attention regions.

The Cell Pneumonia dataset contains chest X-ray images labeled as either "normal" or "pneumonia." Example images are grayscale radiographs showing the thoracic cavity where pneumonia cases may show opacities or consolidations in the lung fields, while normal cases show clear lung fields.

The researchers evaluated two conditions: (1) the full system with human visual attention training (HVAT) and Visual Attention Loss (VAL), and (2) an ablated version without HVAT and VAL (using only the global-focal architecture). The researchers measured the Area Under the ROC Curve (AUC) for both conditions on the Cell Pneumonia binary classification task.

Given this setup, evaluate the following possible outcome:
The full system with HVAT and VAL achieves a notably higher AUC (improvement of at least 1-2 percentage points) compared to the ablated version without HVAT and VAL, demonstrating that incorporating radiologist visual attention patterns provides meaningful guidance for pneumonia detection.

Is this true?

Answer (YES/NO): NO